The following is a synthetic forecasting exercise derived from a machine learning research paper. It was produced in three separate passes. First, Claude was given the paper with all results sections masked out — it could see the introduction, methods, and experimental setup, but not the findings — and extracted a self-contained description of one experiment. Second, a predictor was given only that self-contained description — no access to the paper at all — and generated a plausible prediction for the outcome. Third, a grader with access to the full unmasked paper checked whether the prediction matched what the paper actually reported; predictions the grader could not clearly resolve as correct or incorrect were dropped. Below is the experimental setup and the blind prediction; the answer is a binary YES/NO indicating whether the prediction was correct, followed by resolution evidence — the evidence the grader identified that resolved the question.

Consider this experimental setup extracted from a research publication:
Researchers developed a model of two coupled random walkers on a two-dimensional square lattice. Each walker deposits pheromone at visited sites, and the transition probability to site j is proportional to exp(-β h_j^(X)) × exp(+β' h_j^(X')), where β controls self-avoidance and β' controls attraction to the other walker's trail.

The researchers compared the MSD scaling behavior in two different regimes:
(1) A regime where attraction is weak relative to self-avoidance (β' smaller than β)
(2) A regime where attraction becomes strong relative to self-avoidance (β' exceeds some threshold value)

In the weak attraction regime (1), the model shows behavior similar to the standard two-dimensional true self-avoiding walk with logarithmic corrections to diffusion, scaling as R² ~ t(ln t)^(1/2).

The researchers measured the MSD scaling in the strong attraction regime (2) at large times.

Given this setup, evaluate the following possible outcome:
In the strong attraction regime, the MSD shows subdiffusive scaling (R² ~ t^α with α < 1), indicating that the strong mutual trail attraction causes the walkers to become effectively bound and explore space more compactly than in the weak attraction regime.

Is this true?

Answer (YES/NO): YES